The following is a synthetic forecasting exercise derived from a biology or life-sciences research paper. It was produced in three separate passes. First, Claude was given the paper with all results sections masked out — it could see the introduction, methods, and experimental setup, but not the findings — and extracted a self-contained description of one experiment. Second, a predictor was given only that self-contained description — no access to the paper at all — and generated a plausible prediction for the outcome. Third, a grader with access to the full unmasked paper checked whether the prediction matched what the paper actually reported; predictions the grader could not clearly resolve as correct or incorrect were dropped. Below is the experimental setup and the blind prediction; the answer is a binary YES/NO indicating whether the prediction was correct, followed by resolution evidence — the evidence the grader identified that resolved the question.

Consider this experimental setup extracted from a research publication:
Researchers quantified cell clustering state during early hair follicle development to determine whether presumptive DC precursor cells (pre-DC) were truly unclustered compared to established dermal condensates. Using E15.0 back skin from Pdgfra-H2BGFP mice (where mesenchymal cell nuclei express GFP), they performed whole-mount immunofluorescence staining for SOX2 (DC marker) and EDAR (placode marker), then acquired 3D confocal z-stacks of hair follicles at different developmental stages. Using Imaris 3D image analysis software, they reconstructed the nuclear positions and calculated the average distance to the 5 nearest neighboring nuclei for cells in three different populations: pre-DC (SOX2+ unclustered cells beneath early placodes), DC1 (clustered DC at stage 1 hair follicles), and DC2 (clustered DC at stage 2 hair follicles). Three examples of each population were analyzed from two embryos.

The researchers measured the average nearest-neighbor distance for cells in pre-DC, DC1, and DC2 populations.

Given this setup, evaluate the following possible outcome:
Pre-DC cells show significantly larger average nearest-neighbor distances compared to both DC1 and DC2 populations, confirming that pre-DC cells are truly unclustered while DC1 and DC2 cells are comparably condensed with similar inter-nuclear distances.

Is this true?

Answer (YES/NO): NO